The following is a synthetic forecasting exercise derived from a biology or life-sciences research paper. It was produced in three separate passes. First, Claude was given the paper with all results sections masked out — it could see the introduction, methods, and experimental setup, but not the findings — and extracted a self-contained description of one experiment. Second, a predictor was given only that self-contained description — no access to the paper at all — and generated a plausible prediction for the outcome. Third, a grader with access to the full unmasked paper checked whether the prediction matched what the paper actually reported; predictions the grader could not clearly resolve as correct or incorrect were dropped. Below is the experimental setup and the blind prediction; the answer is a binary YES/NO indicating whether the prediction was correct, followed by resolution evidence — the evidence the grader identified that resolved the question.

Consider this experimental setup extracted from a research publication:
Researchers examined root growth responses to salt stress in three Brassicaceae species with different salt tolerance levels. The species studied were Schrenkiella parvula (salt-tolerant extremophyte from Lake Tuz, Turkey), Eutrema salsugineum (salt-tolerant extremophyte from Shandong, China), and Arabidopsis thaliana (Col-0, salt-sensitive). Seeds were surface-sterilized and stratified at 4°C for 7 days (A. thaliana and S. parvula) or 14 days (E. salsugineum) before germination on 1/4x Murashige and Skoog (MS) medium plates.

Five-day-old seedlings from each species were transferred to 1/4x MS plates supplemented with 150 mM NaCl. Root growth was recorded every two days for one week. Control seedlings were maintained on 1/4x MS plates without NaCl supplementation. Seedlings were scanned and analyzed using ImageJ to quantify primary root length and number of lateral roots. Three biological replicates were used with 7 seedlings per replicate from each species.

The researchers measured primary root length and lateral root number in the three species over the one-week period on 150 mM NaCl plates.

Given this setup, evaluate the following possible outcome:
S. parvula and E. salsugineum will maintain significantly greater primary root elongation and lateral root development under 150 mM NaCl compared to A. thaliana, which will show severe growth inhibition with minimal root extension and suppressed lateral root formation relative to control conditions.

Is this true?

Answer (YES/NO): NO